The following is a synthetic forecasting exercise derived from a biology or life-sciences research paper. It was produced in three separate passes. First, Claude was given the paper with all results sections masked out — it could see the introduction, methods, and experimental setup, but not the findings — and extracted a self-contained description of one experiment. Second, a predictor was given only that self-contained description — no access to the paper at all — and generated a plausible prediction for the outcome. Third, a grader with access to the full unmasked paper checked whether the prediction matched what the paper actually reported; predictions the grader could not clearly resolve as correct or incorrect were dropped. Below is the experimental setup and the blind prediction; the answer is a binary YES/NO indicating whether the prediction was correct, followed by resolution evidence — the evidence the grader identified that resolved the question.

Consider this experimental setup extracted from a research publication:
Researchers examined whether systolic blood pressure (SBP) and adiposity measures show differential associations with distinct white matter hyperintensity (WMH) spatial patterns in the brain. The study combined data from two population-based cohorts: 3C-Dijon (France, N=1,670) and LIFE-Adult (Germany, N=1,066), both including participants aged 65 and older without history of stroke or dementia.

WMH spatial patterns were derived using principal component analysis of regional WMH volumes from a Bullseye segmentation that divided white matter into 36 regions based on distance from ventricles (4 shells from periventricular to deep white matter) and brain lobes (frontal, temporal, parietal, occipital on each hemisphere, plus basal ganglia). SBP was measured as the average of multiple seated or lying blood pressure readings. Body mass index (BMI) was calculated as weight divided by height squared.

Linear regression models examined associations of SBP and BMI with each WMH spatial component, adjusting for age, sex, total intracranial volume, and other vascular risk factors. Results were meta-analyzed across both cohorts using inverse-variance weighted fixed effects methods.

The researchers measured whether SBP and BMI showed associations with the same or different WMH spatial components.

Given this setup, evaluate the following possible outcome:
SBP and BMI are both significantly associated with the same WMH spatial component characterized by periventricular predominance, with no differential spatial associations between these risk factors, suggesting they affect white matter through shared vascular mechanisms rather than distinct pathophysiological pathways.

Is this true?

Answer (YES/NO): NO